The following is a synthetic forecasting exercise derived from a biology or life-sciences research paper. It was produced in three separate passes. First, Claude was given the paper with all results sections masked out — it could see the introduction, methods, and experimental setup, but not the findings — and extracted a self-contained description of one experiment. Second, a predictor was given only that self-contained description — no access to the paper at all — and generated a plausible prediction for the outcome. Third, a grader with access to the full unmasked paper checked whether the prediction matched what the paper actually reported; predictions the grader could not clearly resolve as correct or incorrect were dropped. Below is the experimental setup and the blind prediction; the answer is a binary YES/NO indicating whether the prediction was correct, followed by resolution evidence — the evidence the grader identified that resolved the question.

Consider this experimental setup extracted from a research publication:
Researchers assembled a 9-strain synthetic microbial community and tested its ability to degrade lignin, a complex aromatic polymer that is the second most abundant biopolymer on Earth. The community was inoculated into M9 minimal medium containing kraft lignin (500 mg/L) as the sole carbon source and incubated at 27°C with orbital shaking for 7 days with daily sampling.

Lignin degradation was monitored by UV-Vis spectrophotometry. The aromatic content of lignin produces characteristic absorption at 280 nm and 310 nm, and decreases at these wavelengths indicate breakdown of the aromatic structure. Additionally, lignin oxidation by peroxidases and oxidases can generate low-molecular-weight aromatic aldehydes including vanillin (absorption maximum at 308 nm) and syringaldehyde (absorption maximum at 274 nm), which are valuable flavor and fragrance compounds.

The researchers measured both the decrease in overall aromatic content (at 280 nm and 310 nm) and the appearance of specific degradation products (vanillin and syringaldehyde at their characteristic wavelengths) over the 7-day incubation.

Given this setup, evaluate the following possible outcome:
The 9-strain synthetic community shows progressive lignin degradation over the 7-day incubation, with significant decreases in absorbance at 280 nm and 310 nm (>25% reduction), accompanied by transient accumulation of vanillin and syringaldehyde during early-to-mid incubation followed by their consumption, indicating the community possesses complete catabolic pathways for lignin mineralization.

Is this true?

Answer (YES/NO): NO